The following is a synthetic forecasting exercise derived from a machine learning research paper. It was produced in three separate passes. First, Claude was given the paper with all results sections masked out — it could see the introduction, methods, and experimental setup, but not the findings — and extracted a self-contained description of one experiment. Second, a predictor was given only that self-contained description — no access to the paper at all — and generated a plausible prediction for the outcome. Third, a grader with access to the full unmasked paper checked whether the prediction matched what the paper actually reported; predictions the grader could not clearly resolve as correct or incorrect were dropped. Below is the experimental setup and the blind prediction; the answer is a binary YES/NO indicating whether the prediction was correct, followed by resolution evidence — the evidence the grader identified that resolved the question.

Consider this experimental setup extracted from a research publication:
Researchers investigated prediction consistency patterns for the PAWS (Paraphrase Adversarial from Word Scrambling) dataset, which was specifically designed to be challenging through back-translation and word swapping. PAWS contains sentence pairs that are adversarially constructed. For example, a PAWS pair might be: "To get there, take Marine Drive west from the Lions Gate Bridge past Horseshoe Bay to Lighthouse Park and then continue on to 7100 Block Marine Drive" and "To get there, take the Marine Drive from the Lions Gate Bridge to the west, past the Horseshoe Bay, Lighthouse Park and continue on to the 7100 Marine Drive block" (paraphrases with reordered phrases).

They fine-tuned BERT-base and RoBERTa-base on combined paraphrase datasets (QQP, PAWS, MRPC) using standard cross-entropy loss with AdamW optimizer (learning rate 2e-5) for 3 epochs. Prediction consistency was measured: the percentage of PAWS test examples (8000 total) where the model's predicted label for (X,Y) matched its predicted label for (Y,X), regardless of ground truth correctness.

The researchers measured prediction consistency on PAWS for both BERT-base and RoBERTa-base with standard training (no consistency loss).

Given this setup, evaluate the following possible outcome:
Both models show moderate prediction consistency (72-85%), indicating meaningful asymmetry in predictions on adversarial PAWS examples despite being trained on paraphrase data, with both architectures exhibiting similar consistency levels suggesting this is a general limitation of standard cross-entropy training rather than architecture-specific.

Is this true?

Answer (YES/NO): NO